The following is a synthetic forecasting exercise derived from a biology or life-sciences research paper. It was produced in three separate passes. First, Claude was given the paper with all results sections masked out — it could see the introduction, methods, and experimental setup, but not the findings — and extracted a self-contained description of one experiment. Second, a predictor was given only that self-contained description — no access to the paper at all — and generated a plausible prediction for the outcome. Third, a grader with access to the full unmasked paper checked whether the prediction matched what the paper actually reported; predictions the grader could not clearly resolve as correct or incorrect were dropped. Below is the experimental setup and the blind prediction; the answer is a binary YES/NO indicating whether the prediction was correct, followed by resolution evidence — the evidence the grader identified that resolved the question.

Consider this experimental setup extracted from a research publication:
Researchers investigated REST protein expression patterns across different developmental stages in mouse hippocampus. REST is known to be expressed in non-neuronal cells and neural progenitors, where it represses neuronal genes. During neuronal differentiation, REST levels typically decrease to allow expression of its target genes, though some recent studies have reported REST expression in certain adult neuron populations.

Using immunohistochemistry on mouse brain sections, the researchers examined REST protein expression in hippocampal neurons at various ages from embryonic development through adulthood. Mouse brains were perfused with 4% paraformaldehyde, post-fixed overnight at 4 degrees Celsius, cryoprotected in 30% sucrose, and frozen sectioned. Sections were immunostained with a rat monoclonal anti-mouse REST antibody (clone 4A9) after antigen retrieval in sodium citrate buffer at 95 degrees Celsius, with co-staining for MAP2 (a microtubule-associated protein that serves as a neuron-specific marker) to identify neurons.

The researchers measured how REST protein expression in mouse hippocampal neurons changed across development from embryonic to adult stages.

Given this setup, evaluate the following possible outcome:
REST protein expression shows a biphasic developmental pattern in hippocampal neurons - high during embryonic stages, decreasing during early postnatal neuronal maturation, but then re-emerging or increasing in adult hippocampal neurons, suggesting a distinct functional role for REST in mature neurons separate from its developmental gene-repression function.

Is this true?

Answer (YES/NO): NO